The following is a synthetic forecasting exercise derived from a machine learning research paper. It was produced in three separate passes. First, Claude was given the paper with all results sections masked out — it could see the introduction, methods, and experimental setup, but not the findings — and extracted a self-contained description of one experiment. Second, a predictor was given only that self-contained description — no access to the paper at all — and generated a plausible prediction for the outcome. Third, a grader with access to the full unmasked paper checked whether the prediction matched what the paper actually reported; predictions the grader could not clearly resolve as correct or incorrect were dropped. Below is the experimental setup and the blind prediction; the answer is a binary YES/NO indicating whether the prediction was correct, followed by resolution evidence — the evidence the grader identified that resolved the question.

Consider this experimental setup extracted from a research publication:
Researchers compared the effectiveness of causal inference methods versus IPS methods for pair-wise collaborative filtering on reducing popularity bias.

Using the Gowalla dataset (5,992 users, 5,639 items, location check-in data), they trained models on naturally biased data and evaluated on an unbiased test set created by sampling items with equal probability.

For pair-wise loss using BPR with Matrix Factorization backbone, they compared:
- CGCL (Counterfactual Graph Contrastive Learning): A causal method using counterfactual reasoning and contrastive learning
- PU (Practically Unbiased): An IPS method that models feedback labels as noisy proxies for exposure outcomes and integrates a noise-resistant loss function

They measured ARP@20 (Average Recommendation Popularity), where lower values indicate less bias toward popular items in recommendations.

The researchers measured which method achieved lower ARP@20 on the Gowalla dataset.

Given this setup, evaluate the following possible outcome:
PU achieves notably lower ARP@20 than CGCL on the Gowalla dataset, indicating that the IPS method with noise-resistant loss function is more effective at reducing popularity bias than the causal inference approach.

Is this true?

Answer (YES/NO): NO